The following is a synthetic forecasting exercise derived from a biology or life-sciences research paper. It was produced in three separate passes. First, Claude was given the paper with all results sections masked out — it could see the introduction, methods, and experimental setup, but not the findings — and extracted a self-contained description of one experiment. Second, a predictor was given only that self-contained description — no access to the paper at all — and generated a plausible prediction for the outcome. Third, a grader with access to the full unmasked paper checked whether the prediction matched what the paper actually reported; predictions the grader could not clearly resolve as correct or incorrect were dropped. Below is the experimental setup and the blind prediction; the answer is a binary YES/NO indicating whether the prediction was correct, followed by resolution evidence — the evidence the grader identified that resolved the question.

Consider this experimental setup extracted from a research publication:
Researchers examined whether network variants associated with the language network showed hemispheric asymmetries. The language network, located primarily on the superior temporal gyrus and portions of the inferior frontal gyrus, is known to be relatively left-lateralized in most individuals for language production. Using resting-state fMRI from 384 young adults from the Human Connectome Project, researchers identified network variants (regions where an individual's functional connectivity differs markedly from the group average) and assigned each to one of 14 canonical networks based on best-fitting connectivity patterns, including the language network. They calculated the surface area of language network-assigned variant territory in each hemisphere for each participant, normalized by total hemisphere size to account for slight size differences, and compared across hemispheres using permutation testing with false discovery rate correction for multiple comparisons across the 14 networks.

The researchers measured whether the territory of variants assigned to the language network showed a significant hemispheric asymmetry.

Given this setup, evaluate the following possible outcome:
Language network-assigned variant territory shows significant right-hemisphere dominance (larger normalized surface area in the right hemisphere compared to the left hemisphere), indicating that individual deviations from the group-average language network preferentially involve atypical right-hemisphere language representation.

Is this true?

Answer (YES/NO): NO